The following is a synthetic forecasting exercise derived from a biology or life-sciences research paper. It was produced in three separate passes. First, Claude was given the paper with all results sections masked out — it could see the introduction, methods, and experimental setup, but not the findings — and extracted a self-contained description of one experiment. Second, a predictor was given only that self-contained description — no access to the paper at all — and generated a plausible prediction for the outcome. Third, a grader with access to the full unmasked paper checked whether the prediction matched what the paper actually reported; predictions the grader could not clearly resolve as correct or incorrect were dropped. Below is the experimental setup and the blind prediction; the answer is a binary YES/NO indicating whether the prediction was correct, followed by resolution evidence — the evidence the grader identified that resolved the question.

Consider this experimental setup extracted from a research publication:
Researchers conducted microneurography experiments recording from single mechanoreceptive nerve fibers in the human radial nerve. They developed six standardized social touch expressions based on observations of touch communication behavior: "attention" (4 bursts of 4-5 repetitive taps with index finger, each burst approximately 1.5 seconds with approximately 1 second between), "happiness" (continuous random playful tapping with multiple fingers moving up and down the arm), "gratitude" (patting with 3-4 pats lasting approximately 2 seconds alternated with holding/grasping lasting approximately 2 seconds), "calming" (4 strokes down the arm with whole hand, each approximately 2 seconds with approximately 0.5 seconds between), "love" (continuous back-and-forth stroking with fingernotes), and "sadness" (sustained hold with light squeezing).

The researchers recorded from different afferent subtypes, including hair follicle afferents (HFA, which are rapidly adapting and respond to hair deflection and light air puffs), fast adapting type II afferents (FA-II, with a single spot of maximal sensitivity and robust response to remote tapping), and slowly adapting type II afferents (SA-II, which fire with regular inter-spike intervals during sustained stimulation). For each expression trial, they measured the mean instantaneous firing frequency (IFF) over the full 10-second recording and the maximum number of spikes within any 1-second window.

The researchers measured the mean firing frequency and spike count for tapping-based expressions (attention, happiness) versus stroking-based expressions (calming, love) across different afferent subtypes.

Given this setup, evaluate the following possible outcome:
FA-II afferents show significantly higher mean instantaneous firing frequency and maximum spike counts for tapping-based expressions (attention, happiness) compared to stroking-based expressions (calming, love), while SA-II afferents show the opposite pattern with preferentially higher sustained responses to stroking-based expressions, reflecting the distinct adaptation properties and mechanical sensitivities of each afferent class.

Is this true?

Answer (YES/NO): NO